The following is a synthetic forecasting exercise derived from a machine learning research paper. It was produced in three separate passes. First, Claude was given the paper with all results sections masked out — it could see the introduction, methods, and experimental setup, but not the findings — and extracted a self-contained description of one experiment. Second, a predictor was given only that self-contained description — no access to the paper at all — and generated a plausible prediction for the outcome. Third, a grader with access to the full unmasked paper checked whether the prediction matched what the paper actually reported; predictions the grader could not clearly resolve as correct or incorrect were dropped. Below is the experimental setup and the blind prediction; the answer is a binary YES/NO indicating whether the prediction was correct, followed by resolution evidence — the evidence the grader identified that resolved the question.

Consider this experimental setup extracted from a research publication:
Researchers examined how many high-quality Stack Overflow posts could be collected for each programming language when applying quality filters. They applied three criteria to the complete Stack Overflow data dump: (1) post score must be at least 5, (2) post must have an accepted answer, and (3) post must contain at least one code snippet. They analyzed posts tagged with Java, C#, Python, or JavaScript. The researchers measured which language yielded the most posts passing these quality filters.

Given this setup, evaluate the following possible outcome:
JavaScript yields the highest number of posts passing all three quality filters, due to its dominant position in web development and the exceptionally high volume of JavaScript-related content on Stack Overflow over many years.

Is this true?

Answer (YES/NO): NO